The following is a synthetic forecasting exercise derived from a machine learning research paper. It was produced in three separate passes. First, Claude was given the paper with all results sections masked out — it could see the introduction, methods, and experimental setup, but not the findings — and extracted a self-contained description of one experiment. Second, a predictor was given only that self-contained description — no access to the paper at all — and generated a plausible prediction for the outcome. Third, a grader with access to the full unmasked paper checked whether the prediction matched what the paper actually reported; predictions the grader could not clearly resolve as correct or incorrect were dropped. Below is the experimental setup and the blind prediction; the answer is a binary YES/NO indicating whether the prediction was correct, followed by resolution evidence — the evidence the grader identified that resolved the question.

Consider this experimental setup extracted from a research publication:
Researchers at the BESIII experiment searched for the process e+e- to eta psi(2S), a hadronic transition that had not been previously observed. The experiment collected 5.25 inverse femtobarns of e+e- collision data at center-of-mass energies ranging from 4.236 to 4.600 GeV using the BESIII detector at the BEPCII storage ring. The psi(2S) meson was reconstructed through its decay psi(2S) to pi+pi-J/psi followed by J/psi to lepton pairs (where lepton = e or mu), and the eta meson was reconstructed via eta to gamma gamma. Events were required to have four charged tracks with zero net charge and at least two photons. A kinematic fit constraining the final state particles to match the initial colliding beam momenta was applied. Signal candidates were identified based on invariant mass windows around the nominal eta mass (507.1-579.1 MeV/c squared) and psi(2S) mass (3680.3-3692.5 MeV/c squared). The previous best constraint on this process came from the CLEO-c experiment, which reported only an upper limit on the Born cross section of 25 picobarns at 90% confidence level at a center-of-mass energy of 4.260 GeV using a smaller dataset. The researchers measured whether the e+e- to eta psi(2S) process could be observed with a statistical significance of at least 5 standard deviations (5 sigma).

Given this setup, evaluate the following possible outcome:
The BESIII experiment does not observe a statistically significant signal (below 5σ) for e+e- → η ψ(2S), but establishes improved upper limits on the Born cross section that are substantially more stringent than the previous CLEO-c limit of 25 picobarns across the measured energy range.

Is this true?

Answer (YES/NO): NO